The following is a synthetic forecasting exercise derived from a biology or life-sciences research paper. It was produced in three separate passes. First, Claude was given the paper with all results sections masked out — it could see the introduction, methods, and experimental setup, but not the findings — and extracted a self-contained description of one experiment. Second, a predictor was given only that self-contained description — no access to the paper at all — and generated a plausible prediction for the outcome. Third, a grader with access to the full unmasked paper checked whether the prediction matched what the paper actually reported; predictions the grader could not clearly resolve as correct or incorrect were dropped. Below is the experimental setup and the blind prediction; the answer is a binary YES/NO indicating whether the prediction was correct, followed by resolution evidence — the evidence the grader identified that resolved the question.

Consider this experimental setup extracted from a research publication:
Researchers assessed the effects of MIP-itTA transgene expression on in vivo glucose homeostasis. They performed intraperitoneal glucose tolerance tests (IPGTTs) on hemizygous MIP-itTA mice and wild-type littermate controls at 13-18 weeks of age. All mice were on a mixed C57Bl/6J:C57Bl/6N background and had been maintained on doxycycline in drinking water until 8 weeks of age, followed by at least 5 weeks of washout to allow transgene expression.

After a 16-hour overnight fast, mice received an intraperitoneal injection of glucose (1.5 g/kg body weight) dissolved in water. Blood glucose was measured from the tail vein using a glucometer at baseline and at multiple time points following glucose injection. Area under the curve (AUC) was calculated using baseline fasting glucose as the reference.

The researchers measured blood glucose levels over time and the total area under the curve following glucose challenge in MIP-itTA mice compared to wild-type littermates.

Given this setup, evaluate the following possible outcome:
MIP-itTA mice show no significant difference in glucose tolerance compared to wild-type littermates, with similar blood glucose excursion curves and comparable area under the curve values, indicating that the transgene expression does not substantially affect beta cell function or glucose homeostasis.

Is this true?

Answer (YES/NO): NO